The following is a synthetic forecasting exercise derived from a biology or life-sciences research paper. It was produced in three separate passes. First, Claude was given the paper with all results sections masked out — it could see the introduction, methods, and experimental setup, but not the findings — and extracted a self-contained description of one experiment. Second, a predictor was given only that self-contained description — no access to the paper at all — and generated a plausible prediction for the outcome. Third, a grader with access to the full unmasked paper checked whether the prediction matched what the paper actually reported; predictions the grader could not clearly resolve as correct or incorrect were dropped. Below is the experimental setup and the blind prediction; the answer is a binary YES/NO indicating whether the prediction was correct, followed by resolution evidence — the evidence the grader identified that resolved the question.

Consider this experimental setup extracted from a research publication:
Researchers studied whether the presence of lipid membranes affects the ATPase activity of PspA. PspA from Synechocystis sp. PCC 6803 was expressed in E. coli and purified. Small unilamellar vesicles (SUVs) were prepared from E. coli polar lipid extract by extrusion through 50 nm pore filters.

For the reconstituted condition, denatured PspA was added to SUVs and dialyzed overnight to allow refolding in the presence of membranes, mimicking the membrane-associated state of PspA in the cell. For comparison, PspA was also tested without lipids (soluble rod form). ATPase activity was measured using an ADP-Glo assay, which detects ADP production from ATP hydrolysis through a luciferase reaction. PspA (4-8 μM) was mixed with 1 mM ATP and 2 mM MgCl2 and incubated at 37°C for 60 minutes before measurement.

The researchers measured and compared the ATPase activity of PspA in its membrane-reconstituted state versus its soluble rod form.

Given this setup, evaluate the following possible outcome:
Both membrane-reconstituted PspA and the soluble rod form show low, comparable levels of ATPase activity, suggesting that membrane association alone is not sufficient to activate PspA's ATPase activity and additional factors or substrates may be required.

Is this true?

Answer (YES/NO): NO